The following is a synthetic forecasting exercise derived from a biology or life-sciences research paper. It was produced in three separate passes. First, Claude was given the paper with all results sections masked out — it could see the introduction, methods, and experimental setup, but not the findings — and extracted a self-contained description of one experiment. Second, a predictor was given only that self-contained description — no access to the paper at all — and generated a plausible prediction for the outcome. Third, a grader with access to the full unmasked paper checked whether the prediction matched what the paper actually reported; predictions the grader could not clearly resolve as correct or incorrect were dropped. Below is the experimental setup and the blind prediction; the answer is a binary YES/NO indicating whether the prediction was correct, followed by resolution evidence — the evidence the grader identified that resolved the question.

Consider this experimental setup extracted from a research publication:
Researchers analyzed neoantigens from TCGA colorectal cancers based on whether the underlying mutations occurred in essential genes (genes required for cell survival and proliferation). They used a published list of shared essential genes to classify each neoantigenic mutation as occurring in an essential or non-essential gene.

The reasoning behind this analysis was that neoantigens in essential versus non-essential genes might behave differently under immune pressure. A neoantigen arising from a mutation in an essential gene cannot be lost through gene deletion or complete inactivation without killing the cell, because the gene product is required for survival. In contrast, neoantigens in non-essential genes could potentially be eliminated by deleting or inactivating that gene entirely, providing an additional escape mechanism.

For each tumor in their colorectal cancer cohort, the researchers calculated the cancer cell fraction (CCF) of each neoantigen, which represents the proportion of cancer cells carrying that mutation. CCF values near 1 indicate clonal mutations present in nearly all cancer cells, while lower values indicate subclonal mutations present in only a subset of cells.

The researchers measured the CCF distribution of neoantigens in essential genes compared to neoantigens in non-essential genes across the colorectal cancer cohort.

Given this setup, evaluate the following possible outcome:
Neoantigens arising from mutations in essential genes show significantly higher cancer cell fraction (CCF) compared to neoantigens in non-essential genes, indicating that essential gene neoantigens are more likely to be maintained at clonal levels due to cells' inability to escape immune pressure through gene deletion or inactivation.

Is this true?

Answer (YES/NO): NO